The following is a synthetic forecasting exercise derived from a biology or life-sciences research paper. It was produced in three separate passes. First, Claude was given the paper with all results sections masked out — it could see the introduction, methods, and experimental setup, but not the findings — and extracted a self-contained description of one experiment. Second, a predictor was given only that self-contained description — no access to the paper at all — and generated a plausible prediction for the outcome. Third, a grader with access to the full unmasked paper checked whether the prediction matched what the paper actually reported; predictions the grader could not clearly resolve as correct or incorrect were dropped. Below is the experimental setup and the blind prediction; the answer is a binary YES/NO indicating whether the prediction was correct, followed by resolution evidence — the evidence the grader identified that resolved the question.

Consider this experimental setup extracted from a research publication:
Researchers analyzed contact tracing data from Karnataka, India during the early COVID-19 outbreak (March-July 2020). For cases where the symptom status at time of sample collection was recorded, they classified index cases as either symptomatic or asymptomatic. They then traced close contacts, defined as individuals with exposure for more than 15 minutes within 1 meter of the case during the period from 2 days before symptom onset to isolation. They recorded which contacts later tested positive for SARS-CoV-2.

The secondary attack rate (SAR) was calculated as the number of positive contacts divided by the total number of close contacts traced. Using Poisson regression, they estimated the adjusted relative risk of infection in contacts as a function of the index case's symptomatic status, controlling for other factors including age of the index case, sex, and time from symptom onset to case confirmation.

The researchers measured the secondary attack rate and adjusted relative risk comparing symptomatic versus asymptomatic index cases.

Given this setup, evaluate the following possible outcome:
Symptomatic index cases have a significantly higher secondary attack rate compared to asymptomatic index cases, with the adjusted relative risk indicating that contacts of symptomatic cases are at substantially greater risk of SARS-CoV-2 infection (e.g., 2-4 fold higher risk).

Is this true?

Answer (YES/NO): YES